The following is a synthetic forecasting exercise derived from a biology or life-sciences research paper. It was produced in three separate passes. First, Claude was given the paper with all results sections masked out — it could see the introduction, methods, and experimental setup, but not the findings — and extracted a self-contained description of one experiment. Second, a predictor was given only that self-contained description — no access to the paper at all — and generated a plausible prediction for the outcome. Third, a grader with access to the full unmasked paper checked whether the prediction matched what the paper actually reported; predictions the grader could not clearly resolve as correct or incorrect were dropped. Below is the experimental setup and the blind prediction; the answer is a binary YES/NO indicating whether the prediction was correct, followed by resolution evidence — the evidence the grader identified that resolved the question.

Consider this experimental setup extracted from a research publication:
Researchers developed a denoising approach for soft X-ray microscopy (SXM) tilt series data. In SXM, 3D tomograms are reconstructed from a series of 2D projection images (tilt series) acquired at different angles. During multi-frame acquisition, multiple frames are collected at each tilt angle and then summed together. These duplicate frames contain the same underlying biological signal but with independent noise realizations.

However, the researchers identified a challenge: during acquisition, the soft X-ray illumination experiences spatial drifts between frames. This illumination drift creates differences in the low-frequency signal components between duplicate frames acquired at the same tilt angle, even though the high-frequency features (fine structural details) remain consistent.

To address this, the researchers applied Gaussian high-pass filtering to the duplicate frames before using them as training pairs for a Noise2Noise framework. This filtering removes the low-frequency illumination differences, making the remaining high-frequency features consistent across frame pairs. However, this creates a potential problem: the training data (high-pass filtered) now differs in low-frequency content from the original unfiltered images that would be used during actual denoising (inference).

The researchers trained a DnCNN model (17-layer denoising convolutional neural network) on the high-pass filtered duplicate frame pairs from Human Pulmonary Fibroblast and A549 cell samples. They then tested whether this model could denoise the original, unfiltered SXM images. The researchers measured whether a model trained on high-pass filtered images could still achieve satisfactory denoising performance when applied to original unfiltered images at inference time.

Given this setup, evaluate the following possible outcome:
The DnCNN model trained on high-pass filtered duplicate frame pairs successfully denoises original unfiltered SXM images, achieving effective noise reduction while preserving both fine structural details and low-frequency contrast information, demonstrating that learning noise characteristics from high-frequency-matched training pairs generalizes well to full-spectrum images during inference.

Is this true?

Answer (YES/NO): YES